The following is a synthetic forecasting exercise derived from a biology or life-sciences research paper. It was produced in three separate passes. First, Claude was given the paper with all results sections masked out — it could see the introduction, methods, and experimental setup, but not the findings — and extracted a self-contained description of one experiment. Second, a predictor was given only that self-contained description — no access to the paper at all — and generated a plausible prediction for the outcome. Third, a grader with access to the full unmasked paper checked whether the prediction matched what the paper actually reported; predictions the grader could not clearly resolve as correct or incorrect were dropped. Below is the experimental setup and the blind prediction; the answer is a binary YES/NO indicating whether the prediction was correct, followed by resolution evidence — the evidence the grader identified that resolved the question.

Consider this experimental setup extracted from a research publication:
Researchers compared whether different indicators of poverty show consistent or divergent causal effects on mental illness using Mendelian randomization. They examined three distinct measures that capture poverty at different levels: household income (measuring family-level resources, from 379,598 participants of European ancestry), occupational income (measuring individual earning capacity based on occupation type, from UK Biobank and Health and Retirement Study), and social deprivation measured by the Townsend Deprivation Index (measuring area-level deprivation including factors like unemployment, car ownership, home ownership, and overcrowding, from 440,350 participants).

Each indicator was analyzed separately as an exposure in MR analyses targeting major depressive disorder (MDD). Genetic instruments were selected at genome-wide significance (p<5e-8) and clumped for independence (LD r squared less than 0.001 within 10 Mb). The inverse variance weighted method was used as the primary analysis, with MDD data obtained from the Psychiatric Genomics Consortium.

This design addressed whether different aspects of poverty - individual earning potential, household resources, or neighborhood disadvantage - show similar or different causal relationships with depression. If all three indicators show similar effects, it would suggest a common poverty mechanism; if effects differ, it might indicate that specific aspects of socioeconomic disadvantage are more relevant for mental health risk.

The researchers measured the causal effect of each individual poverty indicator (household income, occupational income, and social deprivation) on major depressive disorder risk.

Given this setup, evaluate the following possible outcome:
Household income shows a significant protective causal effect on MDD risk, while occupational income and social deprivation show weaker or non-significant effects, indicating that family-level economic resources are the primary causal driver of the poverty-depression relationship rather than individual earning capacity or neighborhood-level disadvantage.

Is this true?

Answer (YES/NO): NO